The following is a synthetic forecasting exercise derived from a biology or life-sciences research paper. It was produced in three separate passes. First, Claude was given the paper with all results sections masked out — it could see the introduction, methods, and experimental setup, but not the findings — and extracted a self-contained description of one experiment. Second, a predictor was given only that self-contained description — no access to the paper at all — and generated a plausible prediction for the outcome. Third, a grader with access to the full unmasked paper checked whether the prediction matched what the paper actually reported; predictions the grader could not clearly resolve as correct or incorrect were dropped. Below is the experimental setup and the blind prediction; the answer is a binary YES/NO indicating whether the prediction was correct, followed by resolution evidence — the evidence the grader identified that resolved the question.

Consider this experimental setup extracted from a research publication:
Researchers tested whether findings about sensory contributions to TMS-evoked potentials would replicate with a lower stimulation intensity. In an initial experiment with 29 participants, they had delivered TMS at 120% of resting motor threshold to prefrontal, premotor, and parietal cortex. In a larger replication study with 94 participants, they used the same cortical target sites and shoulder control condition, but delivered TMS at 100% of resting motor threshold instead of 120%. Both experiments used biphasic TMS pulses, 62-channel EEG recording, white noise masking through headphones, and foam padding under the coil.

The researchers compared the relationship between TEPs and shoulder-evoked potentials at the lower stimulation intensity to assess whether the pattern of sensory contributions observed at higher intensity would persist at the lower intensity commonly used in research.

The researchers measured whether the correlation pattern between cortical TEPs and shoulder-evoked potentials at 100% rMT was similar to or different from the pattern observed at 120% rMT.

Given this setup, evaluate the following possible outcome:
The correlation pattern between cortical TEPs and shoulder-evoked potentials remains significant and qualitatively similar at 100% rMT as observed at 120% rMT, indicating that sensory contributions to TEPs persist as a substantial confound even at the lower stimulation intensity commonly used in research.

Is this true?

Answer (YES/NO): YES